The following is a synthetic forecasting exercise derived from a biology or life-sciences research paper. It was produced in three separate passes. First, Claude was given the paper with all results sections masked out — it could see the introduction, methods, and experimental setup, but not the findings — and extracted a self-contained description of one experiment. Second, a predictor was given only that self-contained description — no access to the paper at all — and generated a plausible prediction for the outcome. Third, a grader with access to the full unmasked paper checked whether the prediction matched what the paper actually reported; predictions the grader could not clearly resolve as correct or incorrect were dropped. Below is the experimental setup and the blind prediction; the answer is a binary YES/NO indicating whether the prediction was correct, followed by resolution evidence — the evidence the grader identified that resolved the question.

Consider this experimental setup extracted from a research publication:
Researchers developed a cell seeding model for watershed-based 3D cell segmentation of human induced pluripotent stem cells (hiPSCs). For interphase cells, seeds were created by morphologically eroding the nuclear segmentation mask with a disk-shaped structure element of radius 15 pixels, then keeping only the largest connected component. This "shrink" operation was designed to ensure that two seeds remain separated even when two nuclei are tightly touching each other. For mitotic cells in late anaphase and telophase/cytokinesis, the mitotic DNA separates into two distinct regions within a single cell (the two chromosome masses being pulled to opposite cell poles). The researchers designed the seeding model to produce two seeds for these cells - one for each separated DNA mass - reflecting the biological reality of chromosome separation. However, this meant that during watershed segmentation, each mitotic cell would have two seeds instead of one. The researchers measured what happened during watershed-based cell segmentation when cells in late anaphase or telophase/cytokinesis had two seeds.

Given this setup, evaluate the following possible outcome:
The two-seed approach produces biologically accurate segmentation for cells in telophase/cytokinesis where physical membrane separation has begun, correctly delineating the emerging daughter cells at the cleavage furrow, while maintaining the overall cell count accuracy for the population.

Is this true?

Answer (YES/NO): NO